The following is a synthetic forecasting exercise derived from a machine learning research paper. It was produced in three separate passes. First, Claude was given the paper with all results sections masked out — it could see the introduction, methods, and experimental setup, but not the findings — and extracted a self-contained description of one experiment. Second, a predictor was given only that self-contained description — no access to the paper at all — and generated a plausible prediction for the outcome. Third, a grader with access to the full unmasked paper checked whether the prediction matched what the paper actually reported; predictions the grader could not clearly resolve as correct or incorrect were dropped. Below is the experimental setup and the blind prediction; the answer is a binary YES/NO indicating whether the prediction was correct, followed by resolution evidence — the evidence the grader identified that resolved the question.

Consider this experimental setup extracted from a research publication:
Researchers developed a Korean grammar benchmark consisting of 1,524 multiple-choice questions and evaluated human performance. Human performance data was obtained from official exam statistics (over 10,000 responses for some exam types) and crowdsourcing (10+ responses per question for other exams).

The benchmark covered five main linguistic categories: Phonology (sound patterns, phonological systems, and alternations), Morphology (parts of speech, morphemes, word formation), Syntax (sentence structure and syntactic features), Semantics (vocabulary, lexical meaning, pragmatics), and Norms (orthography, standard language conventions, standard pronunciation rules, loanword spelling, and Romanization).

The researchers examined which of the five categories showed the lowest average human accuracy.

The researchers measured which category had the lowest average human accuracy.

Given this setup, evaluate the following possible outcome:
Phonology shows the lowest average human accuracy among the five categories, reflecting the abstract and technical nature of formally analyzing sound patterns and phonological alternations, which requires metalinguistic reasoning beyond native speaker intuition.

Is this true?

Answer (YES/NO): NO